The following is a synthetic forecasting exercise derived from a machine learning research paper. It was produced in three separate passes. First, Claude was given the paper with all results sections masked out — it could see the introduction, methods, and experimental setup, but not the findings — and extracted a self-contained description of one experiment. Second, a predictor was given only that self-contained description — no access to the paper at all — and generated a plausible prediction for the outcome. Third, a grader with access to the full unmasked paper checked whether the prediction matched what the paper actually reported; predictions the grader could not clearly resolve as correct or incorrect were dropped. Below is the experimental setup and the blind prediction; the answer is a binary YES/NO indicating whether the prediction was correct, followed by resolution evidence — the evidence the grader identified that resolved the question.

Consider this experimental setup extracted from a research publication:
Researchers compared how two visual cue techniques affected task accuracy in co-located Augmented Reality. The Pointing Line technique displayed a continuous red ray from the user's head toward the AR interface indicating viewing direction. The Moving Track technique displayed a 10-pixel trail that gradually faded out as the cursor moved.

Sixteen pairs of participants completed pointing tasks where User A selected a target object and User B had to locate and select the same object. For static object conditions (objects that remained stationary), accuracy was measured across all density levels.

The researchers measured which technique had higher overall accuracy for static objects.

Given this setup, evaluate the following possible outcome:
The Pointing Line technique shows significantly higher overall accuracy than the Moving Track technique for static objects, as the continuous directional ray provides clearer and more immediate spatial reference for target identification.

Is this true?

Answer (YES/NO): YES